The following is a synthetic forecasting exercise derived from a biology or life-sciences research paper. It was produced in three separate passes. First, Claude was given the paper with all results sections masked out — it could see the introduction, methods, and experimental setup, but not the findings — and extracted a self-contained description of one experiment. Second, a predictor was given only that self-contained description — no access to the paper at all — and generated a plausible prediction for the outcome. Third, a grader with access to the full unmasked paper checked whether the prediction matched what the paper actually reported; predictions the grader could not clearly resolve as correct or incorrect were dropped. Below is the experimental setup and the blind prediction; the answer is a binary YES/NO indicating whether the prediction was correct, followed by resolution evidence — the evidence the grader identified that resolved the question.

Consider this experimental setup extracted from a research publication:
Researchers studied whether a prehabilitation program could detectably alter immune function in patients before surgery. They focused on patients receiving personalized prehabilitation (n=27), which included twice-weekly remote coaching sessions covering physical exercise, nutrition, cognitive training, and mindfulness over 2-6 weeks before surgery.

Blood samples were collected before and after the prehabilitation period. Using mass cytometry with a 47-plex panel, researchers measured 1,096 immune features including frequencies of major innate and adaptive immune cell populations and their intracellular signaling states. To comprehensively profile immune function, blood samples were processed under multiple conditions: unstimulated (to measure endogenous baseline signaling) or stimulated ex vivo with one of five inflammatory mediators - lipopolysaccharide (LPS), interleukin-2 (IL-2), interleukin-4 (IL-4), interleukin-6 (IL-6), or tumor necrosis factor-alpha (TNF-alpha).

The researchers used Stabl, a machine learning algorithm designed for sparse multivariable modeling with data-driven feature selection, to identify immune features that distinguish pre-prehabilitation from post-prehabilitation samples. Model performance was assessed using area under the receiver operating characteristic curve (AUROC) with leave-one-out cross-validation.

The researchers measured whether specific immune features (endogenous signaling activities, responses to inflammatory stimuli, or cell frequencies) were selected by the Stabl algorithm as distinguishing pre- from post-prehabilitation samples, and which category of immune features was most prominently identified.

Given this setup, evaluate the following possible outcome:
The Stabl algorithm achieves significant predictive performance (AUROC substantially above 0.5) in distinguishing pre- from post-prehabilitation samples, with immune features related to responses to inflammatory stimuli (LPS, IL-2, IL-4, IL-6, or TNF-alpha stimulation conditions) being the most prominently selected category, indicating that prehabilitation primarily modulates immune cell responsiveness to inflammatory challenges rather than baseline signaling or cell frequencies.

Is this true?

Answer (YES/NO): NO